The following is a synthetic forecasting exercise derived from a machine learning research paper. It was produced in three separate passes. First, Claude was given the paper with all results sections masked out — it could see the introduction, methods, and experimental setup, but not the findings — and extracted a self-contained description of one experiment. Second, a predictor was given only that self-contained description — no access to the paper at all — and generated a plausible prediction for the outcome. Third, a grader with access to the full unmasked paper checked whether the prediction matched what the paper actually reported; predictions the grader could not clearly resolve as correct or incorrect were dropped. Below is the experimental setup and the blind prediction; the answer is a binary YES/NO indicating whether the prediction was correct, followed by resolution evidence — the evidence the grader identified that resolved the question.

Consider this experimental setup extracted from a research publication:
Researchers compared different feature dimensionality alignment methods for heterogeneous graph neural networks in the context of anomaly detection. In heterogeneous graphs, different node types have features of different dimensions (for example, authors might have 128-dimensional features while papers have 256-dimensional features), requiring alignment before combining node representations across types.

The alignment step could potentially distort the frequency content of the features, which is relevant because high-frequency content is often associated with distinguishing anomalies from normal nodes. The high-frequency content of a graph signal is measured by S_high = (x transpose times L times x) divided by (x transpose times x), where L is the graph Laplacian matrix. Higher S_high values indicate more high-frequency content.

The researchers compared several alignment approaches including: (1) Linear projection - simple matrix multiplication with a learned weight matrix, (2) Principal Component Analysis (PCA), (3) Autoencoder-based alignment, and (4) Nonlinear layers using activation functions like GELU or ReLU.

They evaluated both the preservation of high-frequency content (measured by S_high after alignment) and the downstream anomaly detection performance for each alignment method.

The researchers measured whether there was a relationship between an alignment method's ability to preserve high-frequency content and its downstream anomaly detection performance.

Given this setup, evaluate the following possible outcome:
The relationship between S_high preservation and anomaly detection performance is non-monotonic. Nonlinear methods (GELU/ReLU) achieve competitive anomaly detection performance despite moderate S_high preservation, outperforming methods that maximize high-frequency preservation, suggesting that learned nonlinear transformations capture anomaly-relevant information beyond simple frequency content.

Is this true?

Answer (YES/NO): NO